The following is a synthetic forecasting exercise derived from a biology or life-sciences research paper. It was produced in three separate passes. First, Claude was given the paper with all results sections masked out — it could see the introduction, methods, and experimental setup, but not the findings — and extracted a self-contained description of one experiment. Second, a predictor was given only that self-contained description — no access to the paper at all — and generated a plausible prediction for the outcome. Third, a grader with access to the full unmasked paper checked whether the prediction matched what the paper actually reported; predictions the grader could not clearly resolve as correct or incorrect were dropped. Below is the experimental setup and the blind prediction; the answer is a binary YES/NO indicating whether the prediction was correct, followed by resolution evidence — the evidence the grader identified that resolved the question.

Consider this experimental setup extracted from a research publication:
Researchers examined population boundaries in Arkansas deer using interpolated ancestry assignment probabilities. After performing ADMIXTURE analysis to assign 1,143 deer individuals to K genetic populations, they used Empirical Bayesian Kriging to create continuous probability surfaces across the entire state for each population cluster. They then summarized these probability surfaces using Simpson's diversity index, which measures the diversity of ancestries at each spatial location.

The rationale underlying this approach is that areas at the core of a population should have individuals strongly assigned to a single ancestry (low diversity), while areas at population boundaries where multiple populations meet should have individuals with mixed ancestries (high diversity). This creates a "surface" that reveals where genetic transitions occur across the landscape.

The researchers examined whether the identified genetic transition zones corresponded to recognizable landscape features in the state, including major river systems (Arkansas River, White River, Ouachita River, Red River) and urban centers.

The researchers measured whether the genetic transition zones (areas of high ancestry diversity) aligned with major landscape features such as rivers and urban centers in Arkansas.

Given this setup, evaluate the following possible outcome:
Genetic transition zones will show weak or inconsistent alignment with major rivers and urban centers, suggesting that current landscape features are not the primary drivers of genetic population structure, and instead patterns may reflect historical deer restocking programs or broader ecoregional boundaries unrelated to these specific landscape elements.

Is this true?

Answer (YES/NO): NO